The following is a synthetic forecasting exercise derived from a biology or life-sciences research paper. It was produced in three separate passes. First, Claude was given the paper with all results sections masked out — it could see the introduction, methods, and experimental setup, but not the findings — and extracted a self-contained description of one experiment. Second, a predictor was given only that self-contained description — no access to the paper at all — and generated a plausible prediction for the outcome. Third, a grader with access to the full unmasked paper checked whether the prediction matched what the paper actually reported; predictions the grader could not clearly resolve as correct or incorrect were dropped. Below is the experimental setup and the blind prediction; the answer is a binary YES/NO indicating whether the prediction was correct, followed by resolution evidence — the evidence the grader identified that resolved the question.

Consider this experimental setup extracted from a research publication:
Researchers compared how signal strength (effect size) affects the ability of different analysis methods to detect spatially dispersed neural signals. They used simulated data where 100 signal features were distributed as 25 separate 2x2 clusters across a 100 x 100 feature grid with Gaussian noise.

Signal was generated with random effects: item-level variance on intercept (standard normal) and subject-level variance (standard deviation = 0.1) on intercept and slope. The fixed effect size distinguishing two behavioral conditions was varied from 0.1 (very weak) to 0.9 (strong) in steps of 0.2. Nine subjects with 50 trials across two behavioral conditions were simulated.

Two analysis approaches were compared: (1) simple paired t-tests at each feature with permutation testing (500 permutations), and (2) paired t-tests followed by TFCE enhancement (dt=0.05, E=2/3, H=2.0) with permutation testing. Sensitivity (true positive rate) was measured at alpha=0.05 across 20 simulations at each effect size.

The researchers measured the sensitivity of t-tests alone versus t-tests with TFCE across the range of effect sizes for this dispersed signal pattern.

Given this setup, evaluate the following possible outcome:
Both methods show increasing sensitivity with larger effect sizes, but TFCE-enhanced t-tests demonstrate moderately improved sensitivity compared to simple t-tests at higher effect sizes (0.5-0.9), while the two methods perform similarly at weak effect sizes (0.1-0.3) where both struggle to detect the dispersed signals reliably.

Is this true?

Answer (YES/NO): NO